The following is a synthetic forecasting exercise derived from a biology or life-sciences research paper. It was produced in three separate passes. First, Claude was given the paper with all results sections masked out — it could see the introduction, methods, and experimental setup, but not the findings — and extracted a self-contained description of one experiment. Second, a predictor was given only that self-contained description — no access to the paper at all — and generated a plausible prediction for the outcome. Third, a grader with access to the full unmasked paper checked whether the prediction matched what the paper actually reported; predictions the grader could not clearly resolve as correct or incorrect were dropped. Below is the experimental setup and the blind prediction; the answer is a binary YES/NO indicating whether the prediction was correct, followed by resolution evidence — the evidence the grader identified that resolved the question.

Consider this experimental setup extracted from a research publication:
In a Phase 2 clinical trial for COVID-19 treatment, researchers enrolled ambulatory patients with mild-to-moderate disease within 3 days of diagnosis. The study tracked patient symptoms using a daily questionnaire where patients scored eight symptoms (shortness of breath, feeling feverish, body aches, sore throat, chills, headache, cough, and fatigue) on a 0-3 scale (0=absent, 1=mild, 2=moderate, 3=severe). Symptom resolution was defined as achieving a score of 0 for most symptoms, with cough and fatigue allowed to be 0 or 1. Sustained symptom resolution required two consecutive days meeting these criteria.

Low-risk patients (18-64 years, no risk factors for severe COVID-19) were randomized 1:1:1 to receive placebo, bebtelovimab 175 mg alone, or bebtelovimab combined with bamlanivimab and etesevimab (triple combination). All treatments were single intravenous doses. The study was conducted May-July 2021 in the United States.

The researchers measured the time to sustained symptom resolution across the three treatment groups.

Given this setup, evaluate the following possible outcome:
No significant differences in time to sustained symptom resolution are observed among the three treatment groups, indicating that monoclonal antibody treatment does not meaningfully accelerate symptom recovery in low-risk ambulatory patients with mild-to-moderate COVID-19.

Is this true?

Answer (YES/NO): NO